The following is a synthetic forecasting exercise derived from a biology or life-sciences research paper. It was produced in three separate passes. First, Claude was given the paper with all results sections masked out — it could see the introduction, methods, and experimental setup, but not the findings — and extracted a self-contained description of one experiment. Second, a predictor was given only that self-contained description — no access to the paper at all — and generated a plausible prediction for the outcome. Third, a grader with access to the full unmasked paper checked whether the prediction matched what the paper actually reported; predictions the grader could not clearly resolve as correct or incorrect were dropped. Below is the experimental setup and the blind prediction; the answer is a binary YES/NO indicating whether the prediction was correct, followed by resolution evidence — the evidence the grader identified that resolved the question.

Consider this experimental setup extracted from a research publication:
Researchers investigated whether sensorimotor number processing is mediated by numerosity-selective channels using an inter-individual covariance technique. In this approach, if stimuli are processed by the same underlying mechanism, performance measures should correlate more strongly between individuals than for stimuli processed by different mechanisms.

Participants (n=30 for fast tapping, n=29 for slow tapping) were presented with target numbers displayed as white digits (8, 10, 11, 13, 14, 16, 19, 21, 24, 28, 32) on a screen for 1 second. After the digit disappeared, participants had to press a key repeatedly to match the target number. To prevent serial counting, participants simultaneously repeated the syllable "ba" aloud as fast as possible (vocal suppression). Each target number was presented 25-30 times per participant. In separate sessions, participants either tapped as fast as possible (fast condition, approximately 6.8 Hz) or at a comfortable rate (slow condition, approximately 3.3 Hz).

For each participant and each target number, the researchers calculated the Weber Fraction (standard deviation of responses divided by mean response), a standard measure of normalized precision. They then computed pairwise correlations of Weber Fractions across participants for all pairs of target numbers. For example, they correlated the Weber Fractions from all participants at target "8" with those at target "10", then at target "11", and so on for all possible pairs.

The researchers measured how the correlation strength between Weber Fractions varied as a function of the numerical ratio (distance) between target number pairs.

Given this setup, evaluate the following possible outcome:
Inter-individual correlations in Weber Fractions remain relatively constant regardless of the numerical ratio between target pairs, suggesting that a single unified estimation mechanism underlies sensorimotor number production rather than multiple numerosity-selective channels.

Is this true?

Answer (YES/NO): NO